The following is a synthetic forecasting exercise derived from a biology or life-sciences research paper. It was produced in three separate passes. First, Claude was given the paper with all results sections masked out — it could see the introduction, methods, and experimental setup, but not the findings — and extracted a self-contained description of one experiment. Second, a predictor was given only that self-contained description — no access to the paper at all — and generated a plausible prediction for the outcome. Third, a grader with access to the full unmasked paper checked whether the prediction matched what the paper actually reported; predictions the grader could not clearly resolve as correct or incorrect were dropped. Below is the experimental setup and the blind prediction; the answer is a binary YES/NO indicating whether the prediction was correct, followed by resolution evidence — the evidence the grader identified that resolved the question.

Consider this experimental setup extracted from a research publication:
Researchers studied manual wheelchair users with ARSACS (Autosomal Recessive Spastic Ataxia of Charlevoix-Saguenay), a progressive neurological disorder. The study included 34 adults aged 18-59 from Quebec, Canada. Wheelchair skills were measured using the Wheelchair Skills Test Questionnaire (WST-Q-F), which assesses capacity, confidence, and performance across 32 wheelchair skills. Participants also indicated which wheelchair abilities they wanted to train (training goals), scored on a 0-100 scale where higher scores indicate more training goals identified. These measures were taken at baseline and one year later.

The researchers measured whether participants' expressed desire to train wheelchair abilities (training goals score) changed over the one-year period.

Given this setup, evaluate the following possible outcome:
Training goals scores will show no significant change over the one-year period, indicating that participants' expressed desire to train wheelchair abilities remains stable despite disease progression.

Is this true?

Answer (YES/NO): YES